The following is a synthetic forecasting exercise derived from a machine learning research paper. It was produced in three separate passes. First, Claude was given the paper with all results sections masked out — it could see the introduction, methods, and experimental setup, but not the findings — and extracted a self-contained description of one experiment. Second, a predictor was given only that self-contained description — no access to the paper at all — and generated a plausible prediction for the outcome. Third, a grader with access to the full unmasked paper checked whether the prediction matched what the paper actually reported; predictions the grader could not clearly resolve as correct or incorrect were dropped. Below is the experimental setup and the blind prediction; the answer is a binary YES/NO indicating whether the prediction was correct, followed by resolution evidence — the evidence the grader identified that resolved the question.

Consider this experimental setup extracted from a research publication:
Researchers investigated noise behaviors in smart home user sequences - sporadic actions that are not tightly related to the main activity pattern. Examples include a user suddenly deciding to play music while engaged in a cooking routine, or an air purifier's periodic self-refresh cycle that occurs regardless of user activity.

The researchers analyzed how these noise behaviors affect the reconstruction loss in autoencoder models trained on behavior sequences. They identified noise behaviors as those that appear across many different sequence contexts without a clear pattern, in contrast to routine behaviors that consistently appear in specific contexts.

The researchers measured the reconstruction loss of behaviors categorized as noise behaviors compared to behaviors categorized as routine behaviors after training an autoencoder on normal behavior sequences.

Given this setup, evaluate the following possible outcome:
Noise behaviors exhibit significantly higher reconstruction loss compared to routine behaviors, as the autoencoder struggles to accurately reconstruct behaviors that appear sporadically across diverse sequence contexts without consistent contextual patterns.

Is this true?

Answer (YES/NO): YES